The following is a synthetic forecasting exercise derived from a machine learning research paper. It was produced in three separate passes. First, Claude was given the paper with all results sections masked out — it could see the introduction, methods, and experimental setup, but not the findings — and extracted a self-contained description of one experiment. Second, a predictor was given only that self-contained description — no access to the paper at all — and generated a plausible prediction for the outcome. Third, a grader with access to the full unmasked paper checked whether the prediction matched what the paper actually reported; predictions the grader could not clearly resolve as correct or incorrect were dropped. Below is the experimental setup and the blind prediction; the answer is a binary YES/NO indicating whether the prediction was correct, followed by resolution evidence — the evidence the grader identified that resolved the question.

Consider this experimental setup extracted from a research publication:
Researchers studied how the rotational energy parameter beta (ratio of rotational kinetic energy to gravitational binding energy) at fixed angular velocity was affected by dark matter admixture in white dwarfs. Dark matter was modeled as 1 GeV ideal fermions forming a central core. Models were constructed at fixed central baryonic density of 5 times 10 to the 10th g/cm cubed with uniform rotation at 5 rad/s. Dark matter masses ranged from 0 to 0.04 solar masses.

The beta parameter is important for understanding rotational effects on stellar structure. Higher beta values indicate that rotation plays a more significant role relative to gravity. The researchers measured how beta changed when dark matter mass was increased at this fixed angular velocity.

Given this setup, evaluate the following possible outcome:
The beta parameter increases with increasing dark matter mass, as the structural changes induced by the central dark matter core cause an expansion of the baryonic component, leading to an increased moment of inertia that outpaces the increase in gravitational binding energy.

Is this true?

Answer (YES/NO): YES